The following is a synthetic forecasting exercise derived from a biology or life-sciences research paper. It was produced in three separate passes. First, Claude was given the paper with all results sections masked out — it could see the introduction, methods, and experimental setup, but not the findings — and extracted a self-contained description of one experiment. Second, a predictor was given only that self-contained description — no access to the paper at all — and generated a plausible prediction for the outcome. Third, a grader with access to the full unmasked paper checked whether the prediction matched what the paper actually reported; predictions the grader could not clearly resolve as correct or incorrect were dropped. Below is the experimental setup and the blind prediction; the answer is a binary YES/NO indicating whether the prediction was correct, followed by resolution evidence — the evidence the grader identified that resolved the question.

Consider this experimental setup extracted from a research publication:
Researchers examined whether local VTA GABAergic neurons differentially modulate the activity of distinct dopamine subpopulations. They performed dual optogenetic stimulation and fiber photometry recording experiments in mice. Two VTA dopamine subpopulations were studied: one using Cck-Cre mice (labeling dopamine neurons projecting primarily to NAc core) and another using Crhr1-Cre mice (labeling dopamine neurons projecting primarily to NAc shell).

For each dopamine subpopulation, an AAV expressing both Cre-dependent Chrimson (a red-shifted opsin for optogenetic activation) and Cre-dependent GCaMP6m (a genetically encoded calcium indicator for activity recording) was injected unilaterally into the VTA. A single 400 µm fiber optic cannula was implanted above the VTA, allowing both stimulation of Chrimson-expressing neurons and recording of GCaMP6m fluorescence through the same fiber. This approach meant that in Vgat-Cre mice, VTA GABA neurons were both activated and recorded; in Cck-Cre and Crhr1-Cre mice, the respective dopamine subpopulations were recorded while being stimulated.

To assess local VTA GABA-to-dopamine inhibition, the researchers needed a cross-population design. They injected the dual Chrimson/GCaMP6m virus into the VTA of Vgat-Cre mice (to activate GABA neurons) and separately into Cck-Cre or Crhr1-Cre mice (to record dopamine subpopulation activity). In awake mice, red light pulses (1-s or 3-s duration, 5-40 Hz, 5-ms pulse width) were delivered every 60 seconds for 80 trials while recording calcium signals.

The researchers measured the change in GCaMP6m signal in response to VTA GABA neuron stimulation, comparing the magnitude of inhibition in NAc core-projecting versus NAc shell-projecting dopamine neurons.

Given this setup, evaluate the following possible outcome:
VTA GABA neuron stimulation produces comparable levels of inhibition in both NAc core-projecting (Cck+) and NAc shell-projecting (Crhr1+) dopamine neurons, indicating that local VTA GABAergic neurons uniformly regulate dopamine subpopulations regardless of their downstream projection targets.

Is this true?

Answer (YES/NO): NO